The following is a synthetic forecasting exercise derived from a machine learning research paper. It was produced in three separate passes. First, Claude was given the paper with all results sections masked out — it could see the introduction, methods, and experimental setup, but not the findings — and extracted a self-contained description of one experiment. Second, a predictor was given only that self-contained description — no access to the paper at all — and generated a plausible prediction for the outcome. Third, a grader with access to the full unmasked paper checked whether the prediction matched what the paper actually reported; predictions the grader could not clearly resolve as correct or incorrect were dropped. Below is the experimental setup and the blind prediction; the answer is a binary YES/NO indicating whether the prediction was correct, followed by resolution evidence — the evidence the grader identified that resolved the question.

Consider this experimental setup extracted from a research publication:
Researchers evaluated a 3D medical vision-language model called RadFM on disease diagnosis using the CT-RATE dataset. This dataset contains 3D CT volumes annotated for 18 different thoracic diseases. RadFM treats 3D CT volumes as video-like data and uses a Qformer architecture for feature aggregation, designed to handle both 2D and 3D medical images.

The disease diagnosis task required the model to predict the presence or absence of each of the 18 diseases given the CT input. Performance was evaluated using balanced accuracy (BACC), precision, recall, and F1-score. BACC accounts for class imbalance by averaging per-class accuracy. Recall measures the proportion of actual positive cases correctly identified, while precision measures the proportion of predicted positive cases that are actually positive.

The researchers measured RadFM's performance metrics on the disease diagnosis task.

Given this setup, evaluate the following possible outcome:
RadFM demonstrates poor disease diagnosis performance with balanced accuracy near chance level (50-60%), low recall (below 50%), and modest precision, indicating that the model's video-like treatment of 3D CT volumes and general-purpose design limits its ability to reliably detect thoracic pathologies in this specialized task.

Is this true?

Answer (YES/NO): NO